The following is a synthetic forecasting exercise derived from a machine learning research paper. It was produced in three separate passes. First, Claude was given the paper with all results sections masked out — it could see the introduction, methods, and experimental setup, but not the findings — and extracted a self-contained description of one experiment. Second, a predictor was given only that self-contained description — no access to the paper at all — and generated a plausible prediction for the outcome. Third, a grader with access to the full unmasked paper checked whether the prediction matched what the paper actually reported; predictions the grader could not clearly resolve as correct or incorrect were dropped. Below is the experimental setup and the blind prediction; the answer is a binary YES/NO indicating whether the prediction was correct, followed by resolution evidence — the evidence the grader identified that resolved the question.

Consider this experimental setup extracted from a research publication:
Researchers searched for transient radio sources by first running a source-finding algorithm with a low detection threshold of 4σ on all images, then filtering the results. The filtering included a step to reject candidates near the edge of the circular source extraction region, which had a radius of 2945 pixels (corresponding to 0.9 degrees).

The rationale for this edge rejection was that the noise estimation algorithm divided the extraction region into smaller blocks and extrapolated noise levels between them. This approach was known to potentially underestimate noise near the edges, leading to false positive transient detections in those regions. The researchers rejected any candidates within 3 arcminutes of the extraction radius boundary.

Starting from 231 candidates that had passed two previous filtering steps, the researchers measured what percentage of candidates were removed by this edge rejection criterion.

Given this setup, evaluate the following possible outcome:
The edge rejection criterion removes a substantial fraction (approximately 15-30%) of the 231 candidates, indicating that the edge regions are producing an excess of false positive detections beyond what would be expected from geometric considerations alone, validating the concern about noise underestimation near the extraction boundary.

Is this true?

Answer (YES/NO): NO